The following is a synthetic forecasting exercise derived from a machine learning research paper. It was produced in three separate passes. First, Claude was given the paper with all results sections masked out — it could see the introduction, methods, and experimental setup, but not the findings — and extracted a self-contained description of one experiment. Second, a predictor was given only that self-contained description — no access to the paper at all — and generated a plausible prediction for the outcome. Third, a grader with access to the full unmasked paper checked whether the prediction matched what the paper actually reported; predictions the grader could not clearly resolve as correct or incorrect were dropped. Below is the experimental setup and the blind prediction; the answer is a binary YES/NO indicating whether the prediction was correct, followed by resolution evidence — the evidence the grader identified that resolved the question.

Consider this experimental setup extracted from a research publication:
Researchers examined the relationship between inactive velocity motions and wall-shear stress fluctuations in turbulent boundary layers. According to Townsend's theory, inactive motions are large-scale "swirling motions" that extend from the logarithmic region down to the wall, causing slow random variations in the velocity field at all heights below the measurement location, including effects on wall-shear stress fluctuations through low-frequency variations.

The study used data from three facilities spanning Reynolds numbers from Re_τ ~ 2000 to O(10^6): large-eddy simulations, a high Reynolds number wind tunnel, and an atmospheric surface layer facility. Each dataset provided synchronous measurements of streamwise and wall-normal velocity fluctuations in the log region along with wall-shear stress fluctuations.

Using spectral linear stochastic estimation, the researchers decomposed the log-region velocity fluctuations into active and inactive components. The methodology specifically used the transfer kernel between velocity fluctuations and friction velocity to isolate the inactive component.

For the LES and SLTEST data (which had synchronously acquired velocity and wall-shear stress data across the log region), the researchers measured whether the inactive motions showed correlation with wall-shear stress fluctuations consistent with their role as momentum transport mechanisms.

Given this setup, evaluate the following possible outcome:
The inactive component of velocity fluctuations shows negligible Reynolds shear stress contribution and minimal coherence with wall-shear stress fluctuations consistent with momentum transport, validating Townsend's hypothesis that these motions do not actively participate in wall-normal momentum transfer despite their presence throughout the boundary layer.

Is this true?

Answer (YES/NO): NO